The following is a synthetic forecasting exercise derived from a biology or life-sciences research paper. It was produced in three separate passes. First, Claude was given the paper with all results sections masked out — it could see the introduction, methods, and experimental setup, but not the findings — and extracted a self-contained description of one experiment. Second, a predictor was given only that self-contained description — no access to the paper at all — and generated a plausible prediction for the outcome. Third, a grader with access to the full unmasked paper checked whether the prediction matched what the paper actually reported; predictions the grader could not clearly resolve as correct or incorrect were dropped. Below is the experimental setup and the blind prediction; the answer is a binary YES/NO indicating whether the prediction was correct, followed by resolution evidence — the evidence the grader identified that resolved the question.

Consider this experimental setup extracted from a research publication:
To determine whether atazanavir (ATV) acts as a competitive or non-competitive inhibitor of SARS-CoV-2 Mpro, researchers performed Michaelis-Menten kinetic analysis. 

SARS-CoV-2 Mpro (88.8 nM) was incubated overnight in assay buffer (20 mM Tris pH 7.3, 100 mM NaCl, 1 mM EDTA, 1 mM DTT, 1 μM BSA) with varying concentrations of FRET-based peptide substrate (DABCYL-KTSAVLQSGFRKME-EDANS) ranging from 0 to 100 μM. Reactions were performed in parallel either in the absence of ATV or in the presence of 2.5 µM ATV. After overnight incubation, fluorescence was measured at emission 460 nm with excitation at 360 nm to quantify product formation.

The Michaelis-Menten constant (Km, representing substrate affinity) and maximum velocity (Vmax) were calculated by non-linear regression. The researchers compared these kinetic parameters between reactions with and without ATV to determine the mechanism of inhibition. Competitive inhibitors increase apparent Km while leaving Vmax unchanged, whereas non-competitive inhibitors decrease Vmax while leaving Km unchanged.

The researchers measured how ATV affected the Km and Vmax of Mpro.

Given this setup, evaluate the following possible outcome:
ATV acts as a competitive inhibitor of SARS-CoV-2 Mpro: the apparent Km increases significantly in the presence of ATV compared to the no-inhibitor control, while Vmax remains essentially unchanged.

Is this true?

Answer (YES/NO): YES